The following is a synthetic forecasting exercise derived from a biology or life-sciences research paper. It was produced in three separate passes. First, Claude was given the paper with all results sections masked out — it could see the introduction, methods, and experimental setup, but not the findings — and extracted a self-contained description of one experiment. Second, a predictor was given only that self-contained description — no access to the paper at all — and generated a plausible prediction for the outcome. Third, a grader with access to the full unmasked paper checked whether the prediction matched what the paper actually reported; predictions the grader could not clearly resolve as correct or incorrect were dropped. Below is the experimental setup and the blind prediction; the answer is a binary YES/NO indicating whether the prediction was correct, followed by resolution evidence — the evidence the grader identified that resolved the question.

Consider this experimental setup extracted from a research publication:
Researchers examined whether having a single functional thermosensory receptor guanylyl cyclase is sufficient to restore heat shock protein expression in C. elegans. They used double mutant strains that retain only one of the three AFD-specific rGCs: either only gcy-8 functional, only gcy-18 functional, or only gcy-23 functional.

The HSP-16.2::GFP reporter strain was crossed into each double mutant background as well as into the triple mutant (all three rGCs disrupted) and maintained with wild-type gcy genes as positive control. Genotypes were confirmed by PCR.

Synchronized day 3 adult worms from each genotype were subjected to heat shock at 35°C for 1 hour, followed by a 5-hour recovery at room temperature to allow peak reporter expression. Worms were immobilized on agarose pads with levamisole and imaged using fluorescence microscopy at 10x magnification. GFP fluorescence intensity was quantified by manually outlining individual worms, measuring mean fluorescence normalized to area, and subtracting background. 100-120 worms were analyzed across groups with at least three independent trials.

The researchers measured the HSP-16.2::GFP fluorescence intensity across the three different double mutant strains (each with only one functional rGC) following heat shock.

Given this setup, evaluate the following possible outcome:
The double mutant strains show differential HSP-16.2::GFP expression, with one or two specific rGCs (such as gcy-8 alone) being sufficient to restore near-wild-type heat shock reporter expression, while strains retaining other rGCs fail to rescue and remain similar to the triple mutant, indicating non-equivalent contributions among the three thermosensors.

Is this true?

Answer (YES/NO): NO